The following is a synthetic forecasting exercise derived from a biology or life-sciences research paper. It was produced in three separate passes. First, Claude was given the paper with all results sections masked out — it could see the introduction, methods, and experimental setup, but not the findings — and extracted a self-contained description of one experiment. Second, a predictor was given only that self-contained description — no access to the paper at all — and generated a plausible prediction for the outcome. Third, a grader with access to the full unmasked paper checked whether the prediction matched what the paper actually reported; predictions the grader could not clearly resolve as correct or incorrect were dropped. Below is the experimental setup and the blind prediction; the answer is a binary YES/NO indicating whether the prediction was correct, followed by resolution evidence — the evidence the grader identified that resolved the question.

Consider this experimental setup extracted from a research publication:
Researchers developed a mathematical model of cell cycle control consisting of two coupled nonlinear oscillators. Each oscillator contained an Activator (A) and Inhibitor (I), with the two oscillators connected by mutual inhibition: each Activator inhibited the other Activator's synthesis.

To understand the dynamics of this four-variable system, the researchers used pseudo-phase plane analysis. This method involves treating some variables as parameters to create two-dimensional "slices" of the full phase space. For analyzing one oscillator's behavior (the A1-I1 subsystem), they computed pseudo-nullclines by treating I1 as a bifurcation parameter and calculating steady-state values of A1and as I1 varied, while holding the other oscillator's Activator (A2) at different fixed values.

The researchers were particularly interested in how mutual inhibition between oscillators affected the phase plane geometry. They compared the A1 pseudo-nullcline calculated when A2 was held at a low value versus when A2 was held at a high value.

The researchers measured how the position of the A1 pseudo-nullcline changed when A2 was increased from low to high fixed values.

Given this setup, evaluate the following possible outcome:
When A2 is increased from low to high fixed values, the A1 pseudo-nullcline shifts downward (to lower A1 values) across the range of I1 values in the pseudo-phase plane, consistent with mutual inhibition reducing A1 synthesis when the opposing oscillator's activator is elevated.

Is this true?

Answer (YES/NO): YES